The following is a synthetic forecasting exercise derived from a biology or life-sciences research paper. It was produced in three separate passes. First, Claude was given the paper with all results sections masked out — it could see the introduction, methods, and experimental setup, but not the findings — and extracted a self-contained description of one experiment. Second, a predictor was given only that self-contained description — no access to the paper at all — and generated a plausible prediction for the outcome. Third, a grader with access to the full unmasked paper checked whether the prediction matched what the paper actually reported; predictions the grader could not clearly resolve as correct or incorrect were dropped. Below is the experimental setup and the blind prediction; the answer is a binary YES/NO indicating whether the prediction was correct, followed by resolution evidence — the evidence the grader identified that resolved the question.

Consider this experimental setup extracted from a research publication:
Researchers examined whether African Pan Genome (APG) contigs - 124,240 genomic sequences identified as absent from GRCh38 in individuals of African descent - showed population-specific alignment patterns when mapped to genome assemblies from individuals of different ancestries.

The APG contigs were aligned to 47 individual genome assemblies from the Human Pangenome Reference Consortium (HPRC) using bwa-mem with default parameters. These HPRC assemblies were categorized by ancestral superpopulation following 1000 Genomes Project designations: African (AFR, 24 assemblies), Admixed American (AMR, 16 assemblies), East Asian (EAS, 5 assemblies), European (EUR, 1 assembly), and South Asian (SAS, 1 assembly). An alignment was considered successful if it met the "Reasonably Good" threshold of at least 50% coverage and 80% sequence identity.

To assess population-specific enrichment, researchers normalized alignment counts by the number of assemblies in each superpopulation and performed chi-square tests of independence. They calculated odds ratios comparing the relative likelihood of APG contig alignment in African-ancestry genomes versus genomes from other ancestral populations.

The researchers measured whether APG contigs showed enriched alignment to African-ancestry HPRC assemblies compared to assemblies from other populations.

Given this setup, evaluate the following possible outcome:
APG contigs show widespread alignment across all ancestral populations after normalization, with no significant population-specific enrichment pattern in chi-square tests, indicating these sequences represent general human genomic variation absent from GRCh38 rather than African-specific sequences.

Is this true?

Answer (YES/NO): NO